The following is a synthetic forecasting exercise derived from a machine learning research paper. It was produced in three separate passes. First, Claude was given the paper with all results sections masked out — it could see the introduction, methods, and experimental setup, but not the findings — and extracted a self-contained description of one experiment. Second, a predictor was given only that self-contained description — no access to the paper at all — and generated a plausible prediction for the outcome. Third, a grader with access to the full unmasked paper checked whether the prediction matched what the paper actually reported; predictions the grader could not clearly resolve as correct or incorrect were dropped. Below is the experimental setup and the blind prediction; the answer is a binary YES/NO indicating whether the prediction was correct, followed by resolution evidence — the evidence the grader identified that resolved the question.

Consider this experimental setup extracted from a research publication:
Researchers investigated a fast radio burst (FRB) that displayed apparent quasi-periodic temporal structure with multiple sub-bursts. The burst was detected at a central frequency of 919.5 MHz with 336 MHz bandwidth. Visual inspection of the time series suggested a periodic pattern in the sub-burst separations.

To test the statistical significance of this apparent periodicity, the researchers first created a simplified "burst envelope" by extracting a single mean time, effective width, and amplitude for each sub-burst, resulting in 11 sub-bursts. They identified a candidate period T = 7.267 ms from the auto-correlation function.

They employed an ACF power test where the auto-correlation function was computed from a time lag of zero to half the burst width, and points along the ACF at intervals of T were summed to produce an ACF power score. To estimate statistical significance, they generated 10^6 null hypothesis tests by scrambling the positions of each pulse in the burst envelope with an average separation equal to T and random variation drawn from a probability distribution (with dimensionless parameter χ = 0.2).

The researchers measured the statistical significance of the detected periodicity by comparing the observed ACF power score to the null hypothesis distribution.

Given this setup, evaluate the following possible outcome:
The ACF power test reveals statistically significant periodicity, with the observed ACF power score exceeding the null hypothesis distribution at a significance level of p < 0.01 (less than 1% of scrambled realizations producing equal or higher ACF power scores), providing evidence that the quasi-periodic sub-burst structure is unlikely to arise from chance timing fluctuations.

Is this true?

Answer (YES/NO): NO